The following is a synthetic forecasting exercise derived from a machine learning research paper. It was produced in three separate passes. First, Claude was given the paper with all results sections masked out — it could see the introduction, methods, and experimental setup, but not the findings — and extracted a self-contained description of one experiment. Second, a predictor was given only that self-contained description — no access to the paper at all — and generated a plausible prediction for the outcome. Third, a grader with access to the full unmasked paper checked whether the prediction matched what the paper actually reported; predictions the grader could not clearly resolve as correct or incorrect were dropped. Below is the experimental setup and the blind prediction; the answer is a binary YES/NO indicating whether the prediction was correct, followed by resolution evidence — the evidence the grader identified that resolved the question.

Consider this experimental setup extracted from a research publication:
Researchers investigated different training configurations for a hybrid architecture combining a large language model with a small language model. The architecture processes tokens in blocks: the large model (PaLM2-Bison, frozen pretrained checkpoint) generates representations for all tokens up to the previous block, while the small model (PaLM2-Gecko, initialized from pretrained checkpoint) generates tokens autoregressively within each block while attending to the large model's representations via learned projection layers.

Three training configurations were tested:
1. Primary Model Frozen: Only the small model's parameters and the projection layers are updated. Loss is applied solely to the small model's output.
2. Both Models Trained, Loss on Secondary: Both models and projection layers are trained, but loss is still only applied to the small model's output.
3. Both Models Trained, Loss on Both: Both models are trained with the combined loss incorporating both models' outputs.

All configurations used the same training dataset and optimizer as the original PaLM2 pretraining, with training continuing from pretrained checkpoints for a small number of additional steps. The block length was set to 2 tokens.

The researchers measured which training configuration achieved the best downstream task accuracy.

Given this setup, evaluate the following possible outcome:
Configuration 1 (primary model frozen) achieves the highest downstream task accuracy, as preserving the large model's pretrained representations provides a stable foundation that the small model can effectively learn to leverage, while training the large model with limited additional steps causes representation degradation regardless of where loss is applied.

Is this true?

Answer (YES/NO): YES